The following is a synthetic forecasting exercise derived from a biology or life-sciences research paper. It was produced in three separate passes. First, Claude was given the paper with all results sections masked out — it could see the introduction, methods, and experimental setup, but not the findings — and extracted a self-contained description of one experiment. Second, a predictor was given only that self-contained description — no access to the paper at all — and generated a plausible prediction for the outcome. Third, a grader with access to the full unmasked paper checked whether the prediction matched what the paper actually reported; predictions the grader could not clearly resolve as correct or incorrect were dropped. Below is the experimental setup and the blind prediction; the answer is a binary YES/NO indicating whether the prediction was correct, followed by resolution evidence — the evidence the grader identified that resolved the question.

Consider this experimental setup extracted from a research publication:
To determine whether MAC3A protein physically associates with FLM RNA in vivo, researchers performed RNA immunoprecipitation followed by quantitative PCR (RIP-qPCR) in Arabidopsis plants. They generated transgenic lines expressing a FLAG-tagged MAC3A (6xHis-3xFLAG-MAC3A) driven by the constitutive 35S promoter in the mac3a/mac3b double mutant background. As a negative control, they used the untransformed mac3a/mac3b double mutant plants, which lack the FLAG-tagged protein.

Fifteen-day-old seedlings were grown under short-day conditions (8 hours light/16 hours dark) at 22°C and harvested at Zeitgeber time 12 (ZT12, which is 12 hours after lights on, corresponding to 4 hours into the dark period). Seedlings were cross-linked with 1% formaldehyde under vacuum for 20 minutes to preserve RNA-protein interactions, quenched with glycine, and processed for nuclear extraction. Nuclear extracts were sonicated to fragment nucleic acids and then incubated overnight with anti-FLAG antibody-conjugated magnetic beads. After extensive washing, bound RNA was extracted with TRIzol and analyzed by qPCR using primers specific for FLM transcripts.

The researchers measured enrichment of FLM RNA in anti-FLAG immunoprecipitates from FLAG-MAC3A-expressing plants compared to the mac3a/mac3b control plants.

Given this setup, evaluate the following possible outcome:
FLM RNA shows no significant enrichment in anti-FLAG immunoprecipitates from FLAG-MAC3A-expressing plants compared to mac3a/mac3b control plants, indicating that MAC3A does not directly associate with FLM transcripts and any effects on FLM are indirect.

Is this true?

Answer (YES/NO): NO